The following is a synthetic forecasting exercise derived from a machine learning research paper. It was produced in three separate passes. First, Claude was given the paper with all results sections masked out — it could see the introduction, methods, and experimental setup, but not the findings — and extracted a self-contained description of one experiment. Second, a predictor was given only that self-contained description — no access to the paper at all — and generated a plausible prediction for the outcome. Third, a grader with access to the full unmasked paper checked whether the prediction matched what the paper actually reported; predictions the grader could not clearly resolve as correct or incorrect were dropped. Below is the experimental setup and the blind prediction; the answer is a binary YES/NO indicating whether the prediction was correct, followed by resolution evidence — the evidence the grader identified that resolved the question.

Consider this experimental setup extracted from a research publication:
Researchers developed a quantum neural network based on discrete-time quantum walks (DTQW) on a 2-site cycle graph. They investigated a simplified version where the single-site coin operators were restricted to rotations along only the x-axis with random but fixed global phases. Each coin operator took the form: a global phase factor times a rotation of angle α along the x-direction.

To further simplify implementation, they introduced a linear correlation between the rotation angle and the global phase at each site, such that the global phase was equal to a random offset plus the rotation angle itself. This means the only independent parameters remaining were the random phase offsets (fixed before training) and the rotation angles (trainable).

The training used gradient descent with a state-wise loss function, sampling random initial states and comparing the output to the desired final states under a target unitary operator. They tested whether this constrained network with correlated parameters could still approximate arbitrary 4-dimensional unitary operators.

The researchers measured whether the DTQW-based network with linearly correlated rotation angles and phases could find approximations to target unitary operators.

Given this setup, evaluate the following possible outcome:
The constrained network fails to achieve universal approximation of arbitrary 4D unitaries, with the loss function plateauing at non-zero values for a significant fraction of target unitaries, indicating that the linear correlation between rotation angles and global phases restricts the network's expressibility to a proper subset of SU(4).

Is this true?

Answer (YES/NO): NO